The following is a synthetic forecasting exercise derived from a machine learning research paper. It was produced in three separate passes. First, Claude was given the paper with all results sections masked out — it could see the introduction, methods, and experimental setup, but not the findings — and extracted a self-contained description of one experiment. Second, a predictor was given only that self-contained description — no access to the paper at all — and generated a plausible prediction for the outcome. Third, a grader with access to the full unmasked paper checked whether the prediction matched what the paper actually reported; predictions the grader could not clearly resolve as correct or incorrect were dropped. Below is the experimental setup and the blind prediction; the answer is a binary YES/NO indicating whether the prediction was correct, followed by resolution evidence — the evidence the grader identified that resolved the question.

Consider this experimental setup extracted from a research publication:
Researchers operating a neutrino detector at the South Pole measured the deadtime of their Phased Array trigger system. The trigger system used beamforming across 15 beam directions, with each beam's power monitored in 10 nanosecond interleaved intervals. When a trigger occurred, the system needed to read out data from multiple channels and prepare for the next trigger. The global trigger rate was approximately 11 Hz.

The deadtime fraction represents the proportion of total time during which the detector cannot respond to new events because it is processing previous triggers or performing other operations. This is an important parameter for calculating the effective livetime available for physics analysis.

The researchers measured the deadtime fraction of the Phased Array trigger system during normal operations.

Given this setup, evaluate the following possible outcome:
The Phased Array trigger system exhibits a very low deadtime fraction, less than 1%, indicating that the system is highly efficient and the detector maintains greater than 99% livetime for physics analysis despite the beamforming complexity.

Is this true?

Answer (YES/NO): YES